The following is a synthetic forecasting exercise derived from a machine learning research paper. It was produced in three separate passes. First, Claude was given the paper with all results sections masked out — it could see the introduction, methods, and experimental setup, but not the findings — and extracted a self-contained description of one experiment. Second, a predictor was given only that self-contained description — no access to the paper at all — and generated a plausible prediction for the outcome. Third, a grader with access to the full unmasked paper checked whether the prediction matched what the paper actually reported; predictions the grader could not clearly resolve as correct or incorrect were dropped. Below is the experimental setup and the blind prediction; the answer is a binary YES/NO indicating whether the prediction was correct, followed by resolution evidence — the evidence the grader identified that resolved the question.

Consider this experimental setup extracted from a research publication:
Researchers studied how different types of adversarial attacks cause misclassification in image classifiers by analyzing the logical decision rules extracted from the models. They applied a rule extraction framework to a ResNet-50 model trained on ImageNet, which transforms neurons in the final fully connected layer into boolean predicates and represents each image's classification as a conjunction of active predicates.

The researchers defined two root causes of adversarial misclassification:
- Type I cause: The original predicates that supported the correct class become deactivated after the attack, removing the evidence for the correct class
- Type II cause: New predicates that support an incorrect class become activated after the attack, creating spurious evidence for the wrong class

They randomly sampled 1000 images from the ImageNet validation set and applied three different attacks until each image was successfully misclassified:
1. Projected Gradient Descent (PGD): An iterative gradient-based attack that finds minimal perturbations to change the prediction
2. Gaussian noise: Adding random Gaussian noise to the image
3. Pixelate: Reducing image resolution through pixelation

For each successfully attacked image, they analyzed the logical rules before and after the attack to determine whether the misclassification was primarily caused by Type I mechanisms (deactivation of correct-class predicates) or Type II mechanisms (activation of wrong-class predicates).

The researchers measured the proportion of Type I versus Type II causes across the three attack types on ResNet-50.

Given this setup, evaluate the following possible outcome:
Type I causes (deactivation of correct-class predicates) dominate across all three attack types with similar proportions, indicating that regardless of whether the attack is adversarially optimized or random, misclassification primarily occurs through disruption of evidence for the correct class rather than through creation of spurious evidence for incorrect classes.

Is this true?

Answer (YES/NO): NO